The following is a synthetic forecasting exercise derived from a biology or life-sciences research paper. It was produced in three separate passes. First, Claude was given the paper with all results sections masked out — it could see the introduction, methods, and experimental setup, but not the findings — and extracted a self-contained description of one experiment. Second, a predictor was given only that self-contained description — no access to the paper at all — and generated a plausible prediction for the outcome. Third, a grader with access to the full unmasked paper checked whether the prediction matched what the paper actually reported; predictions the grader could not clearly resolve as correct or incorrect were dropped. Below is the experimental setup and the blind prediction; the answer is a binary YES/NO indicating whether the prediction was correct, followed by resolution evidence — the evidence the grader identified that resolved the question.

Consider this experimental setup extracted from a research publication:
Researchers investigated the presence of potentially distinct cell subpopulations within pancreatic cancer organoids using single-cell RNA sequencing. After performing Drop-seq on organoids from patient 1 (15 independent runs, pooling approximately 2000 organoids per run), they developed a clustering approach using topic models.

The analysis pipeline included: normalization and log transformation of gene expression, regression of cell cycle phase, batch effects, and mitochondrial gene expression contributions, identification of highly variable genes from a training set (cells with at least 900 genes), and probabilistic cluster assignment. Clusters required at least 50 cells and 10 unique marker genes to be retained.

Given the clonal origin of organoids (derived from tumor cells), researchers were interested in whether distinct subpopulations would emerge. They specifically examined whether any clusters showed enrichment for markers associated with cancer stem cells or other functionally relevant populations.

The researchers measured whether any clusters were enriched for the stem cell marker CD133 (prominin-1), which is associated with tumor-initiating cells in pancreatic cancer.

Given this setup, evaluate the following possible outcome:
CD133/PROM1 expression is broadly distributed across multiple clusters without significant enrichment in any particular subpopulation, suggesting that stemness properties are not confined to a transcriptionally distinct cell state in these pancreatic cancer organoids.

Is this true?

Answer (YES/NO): NO